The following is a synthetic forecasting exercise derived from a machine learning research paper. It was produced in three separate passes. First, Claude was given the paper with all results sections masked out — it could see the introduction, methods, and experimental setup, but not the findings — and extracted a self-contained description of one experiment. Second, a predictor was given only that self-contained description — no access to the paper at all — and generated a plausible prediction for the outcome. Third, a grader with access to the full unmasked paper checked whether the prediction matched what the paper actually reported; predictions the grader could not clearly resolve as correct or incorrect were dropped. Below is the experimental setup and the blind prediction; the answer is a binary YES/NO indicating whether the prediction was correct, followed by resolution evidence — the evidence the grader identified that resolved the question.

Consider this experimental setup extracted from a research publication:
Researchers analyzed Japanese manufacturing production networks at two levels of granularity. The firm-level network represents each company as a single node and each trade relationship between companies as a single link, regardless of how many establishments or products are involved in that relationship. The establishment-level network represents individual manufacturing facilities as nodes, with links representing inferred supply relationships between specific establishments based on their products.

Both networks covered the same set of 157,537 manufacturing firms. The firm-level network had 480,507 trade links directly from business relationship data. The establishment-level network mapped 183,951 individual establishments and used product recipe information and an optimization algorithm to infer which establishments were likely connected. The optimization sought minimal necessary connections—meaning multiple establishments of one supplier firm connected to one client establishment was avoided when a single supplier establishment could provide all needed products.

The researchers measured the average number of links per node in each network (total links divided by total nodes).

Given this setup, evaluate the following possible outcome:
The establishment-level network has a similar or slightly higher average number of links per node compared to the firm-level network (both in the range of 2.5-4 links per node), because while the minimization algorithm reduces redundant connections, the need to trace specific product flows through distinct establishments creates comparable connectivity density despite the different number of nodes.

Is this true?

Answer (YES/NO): NO